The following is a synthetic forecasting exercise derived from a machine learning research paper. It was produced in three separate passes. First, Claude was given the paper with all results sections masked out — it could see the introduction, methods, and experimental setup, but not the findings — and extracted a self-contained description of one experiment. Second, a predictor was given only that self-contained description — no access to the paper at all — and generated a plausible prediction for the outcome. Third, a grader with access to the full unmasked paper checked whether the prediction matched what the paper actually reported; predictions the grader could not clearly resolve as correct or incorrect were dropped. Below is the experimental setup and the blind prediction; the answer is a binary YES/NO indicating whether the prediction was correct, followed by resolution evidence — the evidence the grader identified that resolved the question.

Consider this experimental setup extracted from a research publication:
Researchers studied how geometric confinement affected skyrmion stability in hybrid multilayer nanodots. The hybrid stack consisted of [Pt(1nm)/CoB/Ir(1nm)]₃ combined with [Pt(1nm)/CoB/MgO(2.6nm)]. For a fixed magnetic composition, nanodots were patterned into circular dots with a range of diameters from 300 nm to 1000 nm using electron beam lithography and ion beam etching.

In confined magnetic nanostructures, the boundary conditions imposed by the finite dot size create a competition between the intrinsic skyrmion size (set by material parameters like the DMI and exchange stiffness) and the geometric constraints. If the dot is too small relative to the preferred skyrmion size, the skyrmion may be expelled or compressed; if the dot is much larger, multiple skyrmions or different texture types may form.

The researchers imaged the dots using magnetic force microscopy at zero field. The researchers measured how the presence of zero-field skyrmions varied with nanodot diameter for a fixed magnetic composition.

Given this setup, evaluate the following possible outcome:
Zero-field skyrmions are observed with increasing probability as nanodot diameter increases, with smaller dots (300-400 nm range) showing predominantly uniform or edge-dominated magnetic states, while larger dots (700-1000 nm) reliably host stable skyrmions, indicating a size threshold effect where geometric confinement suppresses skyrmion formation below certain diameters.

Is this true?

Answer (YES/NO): NO